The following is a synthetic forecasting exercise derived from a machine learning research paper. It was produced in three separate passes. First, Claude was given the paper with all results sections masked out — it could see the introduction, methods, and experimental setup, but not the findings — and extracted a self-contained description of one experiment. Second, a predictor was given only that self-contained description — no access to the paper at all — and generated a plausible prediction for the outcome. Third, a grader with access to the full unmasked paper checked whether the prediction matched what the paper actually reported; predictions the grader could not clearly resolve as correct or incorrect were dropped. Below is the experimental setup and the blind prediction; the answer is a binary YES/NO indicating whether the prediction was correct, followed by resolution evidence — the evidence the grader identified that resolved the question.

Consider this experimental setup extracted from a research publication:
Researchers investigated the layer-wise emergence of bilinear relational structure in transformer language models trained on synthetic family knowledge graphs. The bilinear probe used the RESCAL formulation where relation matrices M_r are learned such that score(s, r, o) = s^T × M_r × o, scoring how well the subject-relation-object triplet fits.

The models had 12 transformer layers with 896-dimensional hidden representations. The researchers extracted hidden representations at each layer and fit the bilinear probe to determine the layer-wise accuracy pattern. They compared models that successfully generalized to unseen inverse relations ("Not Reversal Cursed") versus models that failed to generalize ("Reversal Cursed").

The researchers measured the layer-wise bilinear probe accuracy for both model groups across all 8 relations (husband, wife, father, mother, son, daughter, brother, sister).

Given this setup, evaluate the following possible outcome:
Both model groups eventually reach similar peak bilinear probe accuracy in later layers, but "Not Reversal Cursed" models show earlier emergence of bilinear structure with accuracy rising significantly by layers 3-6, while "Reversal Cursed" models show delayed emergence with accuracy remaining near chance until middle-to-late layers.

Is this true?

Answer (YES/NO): NO